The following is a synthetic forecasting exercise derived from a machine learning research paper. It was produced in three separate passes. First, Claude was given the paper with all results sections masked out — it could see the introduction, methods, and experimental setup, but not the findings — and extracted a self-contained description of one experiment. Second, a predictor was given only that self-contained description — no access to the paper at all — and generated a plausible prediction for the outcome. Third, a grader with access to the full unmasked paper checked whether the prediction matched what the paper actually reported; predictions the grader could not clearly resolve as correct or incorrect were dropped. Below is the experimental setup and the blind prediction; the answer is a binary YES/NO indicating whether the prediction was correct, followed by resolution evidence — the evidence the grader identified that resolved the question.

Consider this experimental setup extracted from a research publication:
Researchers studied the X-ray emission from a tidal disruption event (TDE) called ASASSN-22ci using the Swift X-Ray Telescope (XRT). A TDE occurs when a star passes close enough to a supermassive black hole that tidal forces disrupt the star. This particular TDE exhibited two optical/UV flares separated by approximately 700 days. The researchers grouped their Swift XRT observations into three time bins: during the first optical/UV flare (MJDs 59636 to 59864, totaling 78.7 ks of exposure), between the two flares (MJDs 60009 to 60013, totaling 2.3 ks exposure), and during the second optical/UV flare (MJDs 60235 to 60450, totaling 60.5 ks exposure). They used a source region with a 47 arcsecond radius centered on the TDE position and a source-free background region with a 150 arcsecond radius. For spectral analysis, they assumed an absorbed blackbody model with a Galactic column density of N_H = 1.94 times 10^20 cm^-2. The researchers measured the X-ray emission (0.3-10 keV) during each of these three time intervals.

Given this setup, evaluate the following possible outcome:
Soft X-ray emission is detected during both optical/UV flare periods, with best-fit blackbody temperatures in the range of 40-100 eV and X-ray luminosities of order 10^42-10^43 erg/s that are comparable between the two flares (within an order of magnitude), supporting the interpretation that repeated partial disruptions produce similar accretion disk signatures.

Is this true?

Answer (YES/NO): NO